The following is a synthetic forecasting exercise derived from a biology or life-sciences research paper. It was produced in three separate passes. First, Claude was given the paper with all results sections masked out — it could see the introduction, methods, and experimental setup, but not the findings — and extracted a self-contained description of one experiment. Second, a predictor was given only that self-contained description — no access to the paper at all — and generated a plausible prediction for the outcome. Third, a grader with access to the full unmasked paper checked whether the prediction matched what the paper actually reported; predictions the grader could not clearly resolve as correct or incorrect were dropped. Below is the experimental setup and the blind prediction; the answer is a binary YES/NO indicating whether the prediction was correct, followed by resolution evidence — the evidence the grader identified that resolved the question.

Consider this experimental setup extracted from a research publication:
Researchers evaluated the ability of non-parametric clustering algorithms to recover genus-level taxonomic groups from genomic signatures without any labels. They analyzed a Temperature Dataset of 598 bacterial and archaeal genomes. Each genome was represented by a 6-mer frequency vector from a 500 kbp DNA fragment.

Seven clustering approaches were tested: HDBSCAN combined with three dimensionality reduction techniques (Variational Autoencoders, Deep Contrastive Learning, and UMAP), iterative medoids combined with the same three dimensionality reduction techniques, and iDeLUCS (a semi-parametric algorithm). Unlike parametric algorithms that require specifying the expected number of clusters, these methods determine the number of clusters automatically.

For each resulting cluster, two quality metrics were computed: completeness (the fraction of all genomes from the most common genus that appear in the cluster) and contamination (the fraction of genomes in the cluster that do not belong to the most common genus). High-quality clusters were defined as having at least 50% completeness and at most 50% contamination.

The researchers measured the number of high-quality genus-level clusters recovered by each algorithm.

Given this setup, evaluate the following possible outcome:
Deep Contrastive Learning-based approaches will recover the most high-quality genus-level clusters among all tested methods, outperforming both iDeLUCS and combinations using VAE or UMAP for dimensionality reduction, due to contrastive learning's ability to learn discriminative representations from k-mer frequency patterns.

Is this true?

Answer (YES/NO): NO